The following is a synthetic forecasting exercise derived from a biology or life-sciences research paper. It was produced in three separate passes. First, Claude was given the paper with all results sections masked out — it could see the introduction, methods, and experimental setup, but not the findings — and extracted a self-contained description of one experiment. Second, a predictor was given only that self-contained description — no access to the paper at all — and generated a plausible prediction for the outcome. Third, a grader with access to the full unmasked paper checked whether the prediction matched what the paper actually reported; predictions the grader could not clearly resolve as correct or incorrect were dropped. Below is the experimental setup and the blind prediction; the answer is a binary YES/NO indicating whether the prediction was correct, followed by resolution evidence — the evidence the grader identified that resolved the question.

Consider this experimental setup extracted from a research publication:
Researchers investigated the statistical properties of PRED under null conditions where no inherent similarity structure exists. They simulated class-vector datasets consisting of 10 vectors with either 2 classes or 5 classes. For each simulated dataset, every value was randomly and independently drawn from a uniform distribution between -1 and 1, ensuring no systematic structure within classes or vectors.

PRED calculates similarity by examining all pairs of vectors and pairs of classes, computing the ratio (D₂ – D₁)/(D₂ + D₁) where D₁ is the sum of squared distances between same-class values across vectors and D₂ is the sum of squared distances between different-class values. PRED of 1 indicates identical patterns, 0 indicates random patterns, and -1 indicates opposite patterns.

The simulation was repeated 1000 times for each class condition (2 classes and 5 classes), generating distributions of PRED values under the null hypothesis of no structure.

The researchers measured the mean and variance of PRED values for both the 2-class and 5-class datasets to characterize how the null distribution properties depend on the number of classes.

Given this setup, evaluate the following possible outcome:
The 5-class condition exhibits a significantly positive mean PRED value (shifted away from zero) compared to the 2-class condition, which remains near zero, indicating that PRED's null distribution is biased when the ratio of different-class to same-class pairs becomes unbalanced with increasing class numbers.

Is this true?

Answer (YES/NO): NO